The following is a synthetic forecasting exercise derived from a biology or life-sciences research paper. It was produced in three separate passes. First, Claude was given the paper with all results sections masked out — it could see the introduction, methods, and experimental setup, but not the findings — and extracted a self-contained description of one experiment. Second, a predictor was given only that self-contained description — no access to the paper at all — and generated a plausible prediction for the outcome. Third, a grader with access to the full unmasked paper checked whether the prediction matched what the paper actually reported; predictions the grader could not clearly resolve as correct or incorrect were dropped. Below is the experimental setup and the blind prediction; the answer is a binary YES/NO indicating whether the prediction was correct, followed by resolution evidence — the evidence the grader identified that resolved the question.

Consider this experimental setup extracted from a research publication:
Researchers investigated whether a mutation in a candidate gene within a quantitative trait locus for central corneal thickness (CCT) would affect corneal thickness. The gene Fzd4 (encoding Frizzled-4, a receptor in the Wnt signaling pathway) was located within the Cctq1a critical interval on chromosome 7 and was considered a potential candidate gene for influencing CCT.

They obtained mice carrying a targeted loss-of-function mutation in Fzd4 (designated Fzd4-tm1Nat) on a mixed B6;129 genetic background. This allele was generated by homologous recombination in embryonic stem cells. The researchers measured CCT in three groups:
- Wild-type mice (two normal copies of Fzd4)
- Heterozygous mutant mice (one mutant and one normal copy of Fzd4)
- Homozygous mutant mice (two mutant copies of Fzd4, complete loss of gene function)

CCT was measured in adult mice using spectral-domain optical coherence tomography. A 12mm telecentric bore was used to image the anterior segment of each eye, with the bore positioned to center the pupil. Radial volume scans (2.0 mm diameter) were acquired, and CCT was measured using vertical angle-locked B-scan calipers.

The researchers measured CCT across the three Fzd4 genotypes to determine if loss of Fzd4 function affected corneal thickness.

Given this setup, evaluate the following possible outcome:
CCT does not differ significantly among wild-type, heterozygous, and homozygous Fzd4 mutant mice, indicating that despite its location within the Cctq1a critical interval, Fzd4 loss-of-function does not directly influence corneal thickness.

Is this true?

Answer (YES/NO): YES